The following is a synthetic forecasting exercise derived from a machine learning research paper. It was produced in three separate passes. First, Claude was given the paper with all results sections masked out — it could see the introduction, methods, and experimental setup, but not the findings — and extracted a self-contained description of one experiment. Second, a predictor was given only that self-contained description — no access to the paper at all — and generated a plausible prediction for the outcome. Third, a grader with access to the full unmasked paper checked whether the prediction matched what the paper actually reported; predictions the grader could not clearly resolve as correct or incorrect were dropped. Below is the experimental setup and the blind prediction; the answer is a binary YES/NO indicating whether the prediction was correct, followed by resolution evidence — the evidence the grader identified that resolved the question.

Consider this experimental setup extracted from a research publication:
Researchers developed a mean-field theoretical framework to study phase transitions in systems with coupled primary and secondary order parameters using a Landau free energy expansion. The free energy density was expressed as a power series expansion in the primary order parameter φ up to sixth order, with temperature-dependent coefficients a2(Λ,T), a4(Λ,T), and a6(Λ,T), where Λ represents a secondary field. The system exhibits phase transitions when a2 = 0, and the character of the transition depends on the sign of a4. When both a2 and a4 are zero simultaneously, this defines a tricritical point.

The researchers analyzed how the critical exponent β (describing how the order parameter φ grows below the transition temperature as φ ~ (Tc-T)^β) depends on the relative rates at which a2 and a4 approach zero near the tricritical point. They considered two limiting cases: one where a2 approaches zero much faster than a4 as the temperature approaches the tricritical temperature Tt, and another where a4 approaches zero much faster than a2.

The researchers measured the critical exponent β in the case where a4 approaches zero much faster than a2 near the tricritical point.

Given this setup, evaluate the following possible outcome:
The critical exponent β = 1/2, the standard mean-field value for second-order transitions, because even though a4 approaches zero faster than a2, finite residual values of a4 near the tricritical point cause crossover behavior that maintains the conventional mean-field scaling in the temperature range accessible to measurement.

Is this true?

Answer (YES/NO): NO